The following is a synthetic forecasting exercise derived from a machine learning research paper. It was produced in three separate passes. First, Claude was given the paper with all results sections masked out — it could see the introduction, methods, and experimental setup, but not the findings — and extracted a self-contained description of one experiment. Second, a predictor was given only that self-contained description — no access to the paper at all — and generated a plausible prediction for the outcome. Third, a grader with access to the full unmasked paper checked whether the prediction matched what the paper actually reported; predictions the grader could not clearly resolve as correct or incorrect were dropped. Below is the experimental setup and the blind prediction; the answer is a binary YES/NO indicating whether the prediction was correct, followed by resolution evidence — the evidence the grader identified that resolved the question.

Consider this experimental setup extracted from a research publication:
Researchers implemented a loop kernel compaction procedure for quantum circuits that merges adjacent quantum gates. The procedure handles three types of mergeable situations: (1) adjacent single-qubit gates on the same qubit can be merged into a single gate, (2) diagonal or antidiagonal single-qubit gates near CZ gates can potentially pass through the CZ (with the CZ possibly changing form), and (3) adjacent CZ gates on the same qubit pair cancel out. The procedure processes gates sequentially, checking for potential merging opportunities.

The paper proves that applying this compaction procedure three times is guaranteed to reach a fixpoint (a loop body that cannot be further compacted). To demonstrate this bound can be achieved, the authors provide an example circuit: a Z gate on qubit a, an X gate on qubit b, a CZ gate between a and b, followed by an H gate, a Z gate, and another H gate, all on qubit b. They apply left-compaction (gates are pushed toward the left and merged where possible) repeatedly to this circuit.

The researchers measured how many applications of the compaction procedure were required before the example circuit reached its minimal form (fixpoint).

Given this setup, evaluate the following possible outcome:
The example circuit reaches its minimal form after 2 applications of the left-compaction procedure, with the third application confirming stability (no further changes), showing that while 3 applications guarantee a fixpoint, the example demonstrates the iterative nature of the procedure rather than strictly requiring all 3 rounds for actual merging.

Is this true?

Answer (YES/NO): NO